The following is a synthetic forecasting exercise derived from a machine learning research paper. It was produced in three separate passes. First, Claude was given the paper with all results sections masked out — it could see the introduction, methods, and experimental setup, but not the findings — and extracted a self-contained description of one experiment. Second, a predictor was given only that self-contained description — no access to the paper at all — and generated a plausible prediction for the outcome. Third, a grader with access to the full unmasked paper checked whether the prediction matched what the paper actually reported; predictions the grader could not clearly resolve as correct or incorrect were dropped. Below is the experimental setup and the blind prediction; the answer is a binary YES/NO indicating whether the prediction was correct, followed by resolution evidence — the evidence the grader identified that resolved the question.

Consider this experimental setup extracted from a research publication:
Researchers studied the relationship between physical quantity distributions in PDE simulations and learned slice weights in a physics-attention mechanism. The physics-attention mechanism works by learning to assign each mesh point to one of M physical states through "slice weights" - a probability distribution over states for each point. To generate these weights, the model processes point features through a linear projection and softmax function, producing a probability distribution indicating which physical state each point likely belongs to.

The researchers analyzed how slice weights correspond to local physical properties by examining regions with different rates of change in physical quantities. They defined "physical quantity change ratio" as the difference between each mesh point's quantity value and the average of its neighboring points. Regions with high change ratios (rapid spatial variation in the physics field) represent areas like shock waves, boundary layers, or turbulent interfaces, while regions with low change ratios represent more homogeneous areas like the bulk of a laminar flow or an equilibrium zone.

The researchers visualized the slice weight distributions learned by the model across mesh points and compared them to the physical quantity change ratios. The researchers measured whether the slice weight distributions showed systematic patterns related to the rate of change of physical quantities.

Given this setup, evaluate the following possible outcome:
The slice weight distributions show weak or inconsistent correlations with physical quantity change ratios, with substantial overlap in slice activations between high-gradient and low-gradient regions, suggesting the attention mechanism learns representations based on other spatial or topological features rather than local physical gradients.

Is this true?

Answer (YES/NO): NO